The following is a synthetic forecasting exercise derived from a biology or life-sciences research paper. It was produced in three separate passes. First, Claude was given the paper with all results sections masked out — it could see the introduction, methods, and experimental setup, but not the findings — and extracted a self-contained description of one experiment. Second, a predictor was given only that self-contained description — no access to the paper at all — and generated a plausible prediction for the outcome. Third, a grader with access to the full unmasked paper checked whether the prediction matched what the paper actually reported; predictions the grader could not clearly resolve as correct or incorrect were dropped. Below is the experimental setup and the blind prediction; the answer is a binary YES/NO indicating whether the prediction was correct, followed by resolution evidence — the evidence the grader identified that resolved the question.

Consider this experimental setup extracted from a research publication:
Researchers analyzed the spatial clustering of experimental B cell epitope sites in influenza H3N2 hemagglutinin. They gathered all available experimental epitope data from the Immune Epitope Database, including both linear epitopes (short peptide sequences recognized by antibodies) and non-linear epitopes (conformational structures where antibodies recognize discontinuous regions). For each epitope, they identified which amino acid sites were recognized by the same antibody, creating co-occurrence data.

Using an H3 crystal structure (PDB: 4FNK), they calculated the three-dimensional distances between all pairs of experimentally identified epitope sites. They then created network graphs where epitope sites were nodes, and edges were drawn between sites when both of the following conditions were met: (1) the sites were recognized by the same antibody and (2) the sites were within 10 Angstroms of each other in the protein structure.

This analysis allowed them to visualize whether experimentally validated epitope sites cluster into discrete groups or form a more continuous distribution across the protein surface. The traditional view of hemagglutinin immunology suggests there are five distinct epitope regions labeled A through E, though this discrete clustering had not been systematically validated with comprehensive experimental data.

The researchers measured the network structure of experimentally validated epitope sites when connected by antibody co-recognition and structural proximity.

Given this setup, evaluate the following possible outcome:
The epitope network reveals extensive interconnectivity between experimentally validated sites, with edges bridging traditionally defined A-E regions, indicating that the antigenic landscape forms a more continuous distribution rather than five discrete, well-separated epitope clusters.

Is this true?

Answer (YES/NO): NO